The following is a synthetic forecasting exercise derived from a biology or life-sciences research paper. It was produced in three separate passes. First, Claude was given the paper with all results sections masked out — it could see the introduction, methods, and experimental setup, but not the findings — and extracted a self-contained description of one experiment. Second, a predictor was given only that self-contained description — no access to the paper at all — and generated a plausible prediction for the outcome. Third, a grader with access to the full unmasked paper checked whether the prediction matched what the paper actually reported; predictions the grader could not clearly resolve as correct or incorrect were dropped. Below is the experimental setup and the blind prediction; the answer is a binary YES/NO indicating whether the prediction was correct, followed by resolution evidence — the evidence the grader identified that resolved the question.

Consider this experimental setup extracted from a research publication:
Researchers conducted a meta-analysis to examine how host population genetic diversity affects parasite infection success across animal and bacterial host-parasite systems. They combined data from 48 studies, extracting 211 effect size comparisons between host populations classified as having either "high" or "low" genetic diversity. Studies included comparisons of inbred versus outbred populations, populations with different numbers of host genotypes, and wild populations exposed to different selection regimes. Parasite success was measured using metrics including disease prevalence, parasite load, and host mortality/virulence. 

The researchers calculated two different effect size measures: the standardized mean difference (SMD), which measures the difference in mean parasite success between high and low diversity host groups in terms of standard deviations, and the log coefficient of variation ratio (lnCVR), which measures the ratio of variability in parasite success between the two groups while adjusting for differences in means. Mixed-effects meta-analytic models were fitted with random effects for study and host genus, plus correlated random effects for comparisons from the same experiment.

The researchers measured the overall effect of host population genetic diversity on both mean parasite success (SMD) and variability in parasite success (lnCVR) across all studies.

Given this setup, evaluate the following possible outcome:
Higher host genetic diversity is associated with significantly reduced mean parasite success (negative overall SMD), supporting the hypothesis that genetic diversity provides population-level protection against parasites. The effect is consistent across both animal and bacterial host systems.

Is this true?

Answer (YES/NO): NO